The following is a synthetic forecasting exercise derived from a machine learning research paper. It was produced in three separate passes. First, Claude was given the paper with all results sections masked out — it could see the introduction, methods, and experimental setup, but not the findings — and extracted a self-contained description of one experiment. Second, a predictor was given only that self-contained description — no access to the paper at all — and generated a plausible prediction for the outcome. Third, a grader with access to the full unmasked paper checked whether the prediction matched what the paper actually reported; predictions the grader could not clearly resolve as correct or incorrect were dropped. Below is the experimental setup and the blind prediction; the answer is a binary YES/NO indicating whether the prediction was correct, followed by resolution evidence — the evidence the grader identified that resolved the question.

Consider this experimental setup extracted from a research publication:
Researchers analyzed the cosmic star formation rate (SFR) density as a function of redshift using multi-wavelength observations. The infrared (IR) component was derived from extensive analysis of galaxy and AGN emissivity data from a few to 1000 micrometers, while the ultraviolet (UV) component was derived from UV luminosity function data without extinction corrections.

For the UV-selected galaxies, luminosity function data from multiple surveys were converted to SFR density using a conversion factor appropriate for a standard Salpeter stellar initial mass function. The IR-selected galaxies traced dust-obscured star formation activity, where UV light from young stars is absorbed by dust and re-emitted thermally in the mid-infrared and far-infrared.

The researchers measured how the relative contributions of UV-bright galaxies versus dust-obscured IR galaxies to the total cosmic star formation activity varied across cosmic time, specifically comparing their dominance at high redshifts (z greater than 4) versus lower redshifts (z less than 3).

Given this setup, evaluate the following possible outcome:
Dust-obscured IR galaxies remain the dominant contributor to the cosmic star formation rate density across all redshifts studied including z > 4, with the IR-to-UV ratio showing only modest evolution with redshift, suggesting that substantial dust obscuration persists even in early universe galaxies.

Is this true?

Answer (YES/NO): NO